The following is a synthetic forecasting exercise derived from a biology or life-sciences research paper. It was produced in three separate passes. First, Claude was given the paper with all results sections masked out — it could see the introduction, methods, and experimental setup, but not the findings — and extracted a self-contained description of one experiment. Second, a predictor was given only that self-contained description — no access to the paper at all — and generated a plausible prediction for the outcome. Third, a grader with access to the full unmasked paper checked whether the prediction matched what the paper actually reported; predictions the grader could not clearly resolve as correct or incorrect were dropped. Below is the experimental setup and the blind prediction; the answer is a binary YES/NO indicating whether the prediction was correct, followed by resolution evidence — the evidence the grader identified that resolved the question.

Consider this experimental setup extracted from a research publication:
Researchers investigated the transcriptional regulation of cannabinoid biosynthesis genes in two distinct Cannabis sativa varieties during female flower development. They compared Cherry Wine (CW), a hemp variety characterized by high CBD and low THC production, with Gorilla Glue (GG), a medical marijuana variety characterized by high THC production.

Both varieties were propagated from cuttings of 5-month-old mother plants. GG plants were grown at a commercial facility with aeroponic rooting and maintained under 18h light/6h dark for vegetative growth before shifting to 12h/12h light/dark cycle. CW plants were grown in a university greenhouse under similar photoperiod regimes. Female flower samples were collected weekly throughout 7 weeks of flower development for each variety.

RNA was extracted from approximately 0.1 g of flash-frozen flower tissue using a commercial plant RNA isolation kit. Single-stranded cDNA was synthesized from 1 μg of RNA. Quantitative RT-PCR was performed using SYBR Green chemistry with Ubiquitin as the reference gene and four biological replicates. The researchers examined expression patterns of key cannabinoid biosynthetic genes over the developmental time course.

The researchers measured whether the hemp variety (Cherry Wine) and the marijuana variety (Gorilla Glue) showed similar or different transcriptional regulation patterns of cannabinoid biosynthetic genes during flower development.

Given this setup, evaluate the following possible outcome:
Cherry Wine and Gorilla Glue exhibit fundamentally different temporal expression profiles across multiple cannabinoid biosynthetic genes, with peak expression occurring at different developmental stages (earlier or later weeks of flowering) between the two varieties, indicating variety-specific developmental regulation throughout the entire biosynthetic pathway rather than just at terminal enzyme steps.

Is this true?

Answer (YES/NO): YES